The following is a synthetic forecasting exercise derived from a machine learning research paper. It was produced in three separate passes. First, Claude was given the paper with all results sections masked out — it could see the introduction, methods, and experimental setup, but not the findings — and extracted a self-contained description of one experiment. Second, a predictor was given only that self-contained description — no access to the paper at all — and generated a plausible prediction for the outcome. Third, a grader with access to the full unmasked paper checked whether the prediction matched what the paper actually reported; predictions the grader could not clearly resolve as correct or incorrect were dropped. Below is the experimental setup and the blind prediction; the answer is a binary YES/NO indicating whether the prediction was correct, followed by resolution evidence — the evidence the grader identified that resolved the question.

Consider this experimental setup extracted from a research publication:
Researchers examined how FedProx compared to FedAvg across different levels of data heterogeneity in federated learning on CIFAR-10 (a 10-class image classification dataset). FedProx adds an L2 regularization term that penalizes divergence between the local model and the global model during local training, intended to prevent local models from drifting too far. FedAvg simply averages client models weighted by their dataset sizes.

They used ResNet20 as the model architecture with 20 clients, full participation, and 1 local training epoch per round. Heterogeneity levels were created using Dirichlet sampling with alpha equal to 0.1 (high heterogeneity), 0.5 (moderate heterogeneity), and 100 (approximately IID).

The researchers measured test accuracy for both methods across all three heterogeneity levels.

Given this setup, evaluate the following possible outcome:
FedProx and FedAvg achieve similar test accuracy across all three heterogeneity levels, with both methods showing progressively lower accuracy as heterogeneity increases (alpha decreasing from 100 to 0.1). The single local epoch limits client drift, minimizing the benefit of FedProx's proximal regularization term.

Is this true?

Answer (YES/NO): YES